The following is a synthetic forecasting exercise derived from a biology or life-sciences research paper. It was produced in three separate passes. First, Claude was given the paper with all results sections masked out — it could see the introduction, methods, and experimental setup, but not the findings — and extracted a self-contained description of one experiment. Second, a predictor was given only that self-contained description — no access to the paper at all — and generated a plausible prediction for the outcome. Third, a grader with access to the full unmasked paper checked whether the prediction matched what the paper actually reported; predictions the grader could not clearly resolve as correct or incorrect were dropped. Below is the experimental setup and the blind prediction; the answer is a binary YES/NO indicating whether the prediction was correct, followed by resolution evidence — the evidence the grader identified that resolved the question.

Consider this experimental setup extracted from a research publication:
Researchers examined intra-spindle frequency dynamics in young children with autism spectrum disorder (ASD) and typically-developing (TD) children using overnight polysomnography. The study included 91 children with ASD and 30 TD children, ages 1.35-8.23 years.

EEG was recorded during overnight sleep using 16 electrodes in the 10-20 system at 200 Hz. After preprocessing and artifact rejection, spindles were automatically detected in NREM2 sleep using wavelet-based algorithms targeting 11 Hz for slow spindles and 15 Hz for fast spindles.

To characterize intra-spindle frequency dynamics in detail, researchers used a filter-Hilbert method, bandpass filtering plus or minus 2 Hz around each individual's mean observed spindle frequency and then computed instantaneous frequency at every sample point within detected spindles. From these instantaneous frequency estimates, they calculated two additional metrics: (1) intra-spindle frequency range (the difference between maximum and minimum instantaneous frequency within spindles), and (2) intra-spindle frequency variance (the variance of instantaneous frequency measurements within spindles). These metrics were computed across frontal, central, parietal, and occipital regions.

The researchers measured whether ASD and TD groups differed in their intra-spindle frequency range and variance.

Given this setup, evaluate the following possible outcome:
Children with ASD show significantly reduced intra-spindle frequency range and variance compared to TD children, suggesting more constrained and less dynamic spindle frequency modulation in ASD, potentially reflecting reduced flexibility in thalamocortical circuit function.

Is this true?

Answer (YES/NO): NO